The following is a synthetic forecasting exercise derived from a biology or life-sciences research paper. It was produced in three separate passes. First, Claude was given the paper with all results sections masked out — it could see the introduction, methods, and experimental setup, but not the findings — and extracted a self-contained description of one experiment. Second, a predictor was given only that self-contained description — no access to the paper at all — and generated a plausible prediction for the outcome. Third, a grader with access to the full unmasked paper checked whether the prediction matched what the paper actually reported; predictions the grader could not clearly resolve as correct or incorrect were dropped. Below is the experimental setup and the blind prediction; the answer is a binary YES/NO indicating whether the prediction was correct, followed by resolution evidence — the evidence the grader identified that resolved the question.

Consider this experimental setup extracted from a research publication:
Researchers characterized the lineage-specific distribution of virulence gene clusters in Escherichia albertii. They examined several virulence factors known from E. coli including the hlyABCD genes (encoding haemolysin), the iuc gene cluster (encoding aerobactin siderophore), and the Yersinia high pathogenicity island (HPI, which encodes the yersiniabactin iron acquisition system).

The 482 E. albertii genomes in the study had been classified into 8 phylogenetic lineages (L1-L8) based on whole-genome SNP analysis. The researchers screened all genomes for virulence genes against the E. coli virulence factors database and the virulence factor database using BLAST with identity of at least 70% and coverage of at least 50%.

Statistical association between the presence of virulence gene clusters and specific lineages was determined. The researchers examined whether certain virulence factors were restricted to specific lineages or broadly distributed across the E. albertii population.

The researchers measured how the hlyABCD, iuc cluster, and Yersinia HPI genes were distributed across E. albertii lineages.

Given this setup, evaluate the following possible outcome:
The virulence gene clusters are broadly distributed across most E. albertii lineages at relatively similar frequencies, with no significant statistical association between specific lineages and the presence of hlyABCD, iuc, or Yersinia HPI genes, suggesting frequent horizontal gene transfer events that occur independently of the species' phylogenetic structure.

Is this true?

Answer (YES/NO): NO